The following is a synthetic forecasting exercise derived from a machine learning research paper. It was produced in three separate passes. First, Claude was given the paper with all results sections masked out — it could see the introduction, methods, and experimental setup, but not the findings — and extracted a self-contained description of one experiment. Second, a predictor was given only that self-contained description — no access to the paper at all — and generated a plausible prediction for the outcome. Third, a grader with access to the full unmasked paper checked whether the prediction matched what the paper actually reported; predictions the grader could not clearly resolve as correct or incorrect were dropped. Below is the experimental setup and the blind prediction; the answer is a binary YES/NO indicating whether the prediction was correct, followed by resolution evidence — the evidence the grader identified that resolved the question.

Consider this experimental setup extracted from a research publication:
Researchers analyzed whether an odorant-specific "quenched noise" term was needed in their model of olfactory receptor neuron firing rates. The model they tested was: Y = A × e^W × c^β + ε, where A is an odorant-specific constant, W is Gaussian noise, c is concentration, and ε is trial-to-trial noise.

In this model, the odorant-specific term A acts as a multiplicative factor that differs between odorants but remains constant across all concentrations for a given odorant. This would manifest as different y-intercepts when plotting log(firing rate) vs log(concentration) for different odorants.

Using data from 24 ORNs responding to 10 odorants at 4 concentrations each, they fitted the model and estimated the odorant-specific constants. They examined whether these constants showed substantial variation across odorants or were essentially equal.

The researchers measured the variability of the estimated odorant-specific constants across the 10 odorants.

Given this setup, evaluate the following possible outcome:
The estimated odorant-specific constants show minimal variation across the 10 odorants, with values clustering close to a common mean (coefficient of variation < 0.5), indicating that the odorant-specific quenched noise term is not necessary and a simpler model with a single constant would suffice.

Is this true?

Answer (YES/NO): NO